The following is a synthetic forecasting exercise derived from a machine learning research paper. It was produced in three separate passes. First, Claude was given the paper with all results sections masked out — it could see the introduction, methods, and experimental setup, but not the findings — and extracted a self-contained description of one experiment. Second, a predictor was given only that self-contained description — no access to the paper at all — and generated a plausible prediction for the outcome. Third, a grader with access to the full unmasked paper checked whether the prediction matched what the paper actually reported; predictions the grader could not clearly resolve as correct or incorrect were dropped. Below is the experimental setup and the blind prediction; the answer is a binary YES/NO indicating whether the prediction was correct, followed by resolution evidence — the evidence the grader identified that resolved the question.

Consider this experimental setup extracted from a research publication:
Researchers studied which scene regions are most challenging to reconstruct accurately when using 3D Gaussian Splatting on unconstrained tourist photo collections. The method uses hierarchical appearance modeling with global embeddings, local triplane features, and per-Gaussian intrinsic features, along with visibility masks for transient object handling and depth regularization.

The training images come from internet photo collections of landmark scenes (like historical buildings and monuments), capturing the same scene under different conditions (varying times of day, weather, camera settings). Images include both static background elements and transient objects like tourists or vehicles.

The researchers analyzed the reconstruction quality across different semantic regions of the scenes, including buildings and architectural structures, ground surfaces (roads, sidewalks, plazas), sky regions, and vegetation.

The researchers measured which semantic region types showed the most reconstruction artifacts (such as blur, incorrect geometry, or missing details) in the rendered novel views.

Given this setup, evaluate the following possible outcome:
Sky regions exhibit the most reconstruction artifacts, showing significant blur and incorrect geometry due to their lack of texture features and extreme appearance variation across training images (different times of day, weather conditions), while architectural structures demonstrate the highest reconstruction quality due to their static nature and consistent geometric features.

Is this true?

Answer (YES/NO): NO